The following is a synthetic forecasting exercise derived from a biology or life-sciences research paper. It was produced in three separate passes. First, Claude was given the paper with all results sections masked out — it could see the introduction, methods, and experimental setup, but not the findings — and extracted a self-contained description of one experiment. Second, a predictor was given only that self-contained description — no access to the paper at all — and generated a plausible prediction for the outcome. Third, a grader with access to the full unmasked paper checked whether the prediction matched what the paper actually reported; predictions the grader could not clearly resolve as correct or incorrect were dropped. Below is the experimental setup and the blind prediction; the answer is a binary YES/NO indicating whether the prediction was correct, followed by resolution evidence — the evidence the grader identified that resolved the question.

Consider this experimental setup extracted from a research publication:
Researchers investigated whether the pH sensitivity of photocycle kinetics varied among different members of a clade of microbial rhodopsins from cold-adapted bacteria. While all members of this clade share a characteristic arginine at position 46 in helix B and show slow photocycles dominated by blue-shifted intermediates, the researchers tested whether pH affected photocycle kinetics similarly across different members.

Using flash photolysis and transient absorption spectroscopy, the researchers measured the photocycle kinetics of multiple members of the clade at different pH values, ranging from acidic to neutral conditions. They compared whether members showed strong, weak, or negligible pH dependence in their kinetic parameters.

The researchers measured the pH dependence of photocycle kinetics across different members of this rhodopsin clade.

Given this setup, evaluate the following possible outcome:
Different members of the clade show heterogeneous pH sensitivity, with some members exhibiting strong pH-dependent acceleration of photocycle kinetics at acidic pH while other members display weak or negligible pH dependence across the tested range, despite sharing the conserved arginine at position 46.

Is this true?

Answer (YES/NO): YES